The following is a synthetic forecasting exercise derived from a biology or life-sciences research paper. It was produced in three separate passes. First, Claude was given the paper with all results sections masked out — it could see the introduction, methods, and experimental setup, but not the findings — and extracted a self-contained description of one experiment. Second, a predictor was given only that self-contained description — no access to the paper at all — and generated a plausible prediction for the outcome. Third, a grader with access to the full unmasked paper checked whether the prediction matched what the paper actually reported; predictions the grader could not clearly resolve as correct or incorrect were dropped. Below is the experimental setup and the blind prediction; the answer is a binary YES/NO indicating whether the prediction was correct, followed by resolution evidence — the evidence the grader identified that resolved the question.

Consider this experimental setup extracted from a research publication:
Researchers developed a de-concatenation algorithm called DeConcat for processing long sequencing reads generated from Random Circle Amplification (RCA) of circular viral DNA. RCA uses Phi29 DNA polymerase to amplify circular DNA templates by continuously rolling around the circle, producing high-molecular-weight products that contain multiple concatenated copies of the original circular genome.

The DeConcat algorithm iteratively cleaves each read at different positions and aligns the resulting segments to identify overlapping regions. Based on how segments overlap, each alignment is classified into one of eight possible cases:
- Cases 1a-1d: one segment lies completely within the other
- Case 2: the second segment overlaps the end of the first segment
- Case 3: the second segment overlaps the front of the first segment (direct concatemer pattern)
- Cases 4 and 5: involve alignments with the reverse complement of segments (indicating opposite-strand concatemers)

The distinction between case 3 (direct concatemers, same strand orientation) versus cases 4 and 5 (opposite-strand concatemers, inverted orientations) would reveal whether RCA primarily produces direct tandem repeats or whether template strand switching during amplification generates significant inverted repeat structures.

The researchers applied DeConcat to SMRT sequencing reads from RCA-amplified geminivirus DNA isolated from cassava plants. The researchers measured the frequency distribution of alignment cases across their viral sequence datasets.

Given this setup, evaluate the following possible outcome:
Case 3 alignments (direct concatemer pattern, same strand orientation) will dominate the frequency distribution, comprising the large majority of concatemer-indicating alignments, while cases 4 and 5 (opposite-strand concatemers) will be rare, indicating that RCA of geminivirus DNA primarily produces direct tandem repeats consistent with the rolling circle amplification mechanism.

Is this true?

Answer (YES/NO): YES